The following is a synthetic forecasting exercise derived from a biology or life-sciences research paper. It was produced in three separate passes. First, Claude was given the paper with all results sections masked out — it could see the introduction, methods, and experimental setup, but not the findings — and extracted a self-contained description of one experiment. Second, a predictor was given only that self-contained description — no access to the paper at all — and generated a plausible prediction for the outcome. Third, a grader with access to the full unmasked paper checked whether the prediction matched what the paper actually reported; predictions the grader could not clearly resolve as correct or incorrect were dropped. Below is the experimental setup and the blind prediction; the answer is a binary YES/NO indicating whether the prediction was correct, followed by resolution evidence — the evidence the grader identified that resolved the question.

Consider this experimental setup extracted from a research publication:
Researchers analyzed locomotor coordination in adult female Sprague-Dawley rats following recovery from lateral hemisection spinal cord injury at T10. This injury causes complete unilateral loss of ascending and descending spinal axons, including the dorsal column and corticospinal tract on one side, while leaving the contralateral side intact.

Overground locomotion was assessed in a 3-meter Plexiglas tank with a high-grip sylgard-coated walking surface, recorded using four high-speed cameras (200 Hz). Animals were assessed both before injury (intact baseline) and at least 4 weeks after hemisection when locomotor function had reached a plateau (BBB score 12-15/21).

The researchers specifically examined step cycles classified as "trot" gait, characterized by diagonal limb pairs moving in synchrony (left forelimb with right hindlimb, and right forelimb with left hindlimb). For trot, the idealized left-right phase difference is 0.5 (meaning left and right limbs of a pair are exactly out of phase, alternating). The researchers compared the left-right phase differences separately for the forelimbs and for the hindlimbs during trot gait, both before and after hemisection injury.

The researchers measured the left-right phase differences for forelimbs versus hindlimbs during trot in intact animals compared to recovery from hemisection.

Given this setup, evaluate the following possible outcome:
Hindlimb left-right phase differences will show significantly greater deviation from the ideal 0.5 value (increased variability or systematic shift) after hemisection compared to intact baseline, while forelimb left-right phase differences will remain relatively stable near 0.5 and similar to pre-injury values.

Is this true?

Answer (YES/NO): NO